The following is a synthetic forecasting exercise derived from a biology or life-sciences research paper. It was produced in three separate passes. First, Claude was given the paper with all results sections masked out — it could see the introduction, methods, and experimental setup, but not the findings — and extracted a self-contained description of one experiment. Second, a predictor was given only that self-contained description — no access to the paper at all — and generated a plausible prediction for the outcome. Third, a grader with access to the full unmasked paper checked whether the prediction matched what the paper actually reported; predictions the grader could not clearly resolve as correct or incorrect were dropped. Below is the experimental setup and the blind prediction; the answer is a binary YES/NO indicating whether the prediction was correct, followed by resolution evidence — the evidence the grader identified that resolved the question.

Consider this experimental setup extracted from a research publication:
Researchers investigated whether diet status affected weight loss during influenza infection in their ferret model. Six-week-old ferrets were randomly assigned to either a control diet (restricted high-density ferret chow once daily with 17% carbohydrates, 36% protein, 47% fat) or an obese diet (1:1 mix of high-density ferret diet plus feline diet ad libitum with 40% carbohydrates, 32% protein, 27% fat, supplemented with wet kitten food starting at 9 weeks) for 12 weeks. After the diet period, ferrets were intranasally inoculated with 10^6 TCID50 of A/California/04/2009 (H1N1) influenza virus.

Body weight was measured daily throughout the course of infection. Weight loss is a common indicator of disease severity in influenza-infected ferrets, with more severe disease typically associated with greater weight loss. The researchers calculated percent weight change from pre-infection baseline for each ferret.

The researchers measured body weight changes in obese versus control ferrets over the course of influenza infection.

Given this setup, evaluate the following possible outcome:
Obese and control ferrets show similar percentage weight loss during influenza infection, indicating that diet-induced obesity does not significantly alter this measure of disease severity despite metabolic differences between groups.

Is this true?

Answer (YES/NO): NO